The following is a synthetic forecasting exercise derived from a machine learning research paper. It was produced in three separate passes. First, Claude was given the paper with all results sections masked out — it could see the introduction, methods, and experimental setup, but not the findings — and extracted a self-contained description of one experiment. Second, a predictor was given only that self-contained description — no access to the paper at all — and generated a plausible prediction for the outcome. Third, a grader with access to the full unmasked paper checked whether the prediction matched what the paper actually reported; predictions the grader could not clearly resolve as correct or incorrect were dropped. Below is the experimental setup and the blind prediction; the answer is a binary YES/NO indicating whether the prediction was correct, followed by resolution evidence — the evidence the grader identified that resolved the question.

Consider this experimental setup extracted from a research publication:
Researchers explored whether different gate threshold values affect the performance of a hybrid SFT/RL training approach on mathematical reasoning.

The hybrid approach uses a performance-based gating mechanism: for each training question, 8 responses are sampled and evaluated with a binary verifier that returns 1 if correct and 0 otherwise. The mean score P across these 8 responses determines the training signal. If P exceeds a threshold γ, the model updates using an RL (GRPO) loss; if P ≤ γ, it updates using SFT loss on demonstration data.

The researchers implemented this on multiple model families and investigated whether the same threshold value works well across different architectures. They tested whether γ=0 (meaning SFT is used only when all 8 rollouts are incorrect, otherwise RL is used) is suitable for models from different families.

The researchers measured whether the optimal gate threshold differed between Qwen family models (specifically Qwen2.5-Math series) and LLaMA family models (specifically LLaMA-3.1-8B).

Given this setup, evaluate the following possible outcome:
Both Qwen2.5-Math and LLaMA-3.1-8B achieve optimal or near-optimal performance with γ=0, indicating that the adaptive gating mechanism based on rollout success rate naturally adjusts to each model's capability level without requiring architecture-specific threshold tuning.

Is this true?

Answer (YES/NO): NO